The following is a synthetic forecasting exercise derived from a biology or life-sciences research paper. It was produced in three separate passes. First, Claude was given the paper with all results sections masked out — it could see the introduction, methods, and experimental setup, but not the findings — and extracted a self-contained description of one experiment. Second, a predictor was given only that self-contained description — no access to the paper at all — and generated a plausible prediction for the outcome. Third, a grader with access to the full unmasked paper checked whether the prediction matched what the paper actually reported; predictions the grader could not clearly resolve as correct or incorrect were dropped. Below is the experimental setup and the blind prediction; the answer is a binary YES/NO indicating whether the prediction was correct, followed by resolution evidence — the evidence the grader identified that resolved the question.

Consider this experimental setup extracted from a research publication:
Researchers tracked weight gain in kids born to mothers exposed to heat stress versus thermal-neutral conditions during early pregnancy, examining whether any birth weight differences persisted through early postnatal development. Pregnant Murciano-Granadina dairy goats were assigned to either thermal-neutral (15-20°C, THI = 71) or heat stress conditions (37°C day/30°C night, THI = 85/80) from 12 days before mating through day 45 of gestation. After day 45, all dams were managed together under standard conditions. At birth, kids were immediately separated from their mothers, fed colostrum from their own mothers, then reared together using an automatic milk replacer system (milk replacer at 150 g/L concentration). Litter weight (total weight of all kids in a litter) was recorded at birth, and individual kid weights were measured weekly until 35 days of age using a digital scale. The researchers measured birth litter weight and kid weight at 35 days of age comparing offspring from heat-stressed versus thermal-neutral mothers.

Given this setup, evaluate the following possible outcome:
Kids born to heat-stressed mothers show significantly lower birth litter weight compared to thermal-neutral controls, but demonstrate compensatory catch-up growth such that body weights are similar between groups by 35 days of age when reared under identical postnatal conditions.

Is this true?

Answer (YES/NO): NO